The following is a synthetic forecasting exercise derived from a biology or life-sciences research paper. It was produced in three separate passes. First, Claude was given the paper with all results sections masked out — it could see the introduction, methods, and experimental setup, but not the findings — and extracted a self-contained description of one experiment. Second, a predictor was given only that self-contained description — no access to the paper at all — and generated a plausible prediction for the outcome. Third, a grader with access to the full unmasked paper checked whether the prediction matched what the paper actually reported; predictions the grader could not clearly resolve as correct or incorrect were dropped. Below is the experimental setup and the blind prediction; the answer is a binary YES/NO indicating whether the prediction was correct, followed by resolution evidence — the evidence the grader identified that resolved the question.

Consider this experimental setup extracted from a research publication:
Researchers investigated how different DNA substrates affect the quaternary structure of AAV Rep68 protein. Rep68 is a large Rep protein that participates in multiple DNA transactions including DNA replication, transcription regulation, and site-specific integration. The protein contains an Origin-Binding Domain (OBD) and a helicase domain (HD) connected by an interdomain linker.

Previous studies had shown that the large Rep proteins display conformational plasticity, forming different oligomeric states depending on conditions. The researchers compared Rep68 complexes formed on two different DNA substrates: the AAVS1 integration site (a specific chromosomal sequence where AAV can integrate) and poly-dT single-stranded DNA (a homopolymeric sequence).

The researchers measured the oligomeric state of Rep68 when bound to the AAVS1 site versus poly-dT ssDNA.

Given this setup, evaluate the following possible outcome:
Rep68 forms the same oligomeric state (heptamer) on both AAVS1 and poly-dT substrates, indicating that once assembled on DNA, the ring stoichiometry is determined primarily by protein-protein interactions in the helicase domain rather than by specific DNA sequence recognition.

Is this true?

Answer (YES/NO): NO